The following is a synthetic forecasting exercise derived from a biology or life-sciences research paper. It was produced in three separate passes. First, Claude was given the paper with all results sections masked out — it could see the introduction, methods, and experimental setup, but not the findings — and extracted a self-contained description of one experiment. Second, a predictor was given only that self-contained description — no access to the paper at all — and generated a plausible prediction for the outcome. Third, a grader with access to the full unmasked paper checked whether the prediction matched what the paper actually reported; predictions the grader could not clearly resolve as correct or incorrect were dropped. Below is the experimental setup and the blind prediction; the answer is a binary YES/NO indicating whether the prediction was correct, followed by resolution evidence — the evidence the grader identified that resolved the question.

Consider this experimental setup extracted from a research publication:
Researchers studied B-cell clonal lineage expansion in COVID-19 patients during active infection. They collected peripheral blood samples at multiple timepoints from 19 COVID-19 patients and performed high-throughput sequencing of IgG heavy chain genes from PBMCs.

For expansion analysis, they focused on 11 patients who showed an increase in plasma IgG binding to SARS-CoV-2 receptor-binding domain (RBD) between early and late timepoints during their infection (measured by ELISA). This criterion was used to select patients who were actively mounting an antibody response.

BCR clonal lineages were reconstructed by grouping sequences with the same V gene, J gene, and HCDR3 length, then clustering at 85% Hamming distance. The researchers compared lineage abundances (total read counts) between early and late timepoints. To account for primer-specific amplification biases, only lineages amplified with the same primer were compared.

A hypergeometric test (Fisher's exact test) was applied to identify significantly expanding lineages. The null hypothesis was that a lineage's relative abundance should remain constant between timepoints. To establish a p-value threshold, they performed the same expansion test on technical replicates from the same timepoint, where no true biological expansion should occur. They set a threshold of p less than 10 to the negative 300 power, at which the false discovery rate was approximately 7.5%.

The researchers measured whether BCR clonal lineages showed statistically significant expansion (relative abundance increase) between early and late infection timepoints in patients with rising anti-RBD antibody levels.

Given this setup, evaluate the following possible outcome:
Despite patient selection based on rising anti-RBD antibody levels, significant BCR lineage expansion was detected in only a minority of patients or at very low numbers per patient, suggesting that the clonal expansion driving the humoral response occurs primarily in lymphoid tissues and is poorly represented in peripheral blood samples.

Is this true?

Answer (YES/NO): NO